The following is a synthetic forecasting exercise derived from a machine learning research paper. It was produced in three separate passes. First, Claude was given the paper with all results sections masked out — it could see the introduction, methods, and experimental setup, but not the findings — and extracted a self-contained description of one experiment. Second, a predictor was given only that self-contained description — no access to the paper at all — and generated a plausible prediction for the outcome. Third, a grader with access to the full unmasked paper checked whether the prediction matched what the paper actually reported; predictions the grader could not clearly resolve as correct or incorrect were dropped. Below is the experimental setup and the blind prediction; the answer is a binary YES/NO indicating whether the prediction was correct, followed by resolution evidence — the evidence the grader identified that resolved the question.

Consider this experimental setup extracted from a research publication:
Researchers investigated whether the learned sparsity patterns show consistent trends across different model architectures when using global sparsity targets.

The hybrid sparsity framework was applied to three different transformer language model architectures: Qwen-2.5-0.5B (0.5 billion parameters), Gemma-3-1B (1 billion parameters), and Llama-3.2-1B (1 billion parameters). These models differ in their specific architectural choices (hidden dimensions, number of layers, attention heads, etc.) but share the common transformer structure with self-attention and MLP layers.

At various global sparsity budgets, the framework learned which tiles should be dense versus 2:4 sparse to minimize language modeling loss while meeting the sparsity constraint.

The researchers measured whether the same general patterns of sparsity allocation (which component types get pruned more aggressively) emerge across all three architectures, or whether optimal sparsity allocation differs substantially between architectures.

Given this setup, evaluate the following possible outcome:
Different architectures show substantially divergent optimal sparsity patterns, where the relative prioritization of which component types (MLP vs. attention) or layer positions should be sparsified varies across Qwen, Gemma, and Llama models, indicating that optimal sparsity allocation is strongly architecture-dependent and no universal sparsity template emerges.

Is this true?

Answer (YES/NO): NO